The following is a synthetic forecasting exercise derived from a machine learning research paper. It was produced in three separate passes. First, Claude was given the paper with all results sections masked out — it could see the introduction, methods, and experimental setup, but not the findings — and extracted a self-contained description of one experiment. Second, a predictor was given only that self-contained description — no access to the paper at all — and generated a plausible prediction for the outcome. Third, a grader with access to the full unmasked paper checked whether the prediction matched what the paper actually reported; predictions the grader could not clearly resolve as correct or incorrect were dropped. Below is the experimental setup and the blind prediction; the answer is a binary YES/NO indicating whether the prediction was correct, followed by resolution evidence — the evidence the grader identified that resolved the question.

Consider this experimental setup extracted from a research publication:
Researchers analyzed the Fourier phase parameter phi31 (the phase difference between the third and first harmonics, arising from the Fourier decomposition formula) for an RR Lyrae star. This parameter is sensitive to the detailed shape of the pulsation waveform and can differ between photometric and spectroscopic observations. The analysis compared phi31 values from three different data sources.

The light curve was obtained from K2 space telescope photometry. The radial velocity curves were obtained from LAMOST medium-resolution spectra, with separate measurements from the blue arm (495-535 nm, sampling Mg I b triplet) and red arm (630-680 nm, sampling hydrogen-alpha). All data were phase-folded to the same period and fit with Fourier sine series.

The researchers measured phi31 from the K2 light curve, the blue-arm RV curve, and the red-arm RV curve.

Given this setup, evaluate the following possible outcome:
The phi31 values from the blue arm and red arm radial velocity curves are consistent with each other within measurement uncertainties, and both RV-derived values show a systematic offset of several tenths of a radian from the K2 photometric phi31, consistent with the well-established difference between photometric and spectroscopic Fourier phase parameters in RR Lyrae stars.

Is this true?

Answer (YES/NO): NO